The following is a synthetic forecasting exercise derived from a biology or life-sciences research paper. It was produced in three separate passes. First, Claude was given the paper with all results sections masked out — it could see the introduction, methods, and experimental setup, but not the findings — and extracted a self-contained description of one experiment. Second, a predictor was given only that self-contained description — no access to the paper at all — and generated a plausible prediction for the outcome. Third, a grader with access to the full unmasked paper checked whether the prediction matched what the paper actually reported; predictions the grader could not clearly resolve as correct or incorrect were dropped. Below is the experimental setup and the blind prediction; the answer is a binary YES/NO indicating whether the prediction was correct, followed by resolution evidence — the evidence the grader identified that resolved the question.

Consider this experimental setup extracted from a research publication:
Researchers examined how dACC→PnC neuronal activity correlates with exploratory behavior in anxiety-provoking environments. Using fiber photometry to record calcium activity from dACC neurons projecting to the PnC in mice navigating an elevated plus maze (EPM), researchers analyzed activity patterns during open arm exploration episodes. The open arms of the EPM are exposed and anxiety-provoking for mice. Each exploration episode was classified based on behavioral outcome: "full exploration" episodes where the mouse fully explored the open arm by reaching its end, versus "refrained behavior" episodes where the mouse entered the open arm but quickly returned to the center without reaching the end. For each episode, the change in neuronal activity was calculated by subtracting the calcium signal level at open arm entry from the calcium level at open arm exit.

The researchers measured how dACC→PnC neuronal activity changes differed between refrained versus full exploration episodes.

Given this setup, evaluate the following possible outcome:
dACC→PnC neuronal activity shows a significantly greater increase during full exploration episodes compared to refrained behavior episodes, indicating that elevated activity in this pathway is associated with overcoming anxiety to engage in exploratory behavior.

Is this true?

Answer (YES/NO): YES